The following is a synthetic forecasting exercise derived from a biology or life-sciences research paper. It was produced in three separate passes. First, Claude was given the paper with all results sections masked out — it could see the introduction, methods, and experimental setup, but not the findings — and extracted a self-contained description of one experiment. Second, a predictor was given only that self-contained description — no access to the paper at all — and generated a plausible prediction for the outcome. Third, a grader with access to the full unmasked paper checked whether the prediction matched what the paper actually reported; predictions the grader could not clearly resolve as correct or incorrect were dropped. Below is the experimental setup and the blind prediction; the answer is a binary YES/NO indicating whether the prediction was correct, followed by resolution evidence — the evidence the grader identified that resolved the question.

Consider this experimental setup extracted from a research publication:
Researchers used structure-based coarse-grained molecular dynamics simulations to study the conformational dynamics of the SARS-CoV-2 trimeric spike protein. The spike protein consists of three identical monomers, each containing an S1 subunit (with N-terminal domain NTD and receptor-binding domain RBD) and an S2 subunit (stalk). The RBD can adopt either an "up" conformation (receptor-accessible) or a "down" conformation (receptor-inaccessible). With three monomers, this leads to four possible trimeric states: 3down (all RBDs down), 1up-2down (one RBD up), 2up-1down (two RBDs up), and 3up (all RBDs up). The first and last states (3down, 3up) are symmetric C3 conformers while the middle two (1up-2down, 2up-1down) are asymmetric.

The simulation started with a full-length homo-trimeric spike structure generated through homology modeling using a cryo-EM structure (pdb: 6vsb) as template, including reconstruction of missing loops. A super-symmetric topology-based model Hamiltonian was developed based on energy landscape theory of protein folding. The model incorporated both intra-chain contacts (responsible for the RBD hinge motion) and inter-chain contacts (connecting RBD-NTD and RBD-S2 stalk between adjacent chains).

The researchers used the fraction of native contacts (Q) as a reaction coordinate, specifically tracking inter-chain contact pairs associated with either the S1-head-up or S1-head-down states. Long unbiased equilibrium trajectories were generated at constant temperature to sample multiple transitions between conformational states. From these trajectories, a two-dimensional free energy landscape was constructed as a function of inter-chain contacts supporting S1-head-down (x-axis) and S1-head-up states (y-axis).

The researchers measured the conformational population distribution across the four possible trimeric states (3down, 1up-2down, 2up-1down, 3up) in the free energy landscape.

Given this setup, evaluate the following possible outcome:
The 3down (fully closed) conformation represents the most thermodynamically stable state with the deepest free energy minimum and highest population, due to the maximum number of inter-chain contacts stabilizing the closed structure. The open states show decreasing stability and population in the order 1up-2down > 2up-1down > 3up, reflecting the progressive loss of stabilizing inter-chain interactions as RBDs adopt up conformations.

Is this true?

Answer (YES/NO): NO